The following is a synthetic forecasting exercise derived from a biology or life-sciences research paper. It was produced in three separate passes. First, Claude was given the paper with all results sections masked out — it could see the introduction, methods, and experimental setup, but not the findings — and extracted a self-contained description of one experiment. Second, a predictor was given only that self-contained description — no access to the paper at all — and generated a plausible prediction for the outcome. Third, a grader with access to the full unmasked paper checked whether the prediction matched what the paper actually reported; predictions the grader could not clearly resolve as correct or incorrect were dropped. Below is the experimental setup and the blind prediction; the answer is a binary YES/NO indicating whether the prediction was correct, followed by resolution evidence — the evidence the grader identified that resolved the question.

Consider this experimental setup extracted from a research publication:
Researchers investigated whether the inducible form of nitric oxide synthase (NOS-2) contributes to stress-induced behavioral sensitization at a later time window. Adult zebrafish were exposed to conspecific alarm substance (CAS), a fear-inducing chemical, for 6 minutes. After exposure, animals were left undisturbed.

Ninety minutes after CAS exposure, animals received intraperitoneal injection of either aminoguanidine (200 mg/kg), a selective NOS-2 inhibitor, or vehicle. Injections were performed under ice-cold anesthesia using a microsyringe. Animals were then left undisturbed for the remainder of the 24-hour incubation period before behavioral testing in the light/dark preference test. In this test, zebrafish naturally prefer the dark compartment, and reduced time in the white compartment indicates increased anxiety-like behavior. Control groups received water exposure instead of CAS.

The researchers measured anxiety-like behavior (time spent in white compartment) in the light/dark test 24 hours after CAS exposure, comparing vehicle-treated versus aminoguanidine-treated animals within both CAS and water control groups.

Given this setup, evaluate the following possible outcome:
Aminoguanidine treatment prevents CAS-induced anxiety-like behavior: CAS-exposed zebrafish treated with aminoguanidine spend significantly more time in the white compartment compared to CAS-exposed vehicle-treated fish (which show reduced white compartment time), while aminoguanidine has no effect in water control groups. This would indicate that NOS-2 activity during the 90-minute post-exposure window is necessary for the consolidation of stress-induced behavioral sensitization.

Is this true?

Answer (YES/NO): YES